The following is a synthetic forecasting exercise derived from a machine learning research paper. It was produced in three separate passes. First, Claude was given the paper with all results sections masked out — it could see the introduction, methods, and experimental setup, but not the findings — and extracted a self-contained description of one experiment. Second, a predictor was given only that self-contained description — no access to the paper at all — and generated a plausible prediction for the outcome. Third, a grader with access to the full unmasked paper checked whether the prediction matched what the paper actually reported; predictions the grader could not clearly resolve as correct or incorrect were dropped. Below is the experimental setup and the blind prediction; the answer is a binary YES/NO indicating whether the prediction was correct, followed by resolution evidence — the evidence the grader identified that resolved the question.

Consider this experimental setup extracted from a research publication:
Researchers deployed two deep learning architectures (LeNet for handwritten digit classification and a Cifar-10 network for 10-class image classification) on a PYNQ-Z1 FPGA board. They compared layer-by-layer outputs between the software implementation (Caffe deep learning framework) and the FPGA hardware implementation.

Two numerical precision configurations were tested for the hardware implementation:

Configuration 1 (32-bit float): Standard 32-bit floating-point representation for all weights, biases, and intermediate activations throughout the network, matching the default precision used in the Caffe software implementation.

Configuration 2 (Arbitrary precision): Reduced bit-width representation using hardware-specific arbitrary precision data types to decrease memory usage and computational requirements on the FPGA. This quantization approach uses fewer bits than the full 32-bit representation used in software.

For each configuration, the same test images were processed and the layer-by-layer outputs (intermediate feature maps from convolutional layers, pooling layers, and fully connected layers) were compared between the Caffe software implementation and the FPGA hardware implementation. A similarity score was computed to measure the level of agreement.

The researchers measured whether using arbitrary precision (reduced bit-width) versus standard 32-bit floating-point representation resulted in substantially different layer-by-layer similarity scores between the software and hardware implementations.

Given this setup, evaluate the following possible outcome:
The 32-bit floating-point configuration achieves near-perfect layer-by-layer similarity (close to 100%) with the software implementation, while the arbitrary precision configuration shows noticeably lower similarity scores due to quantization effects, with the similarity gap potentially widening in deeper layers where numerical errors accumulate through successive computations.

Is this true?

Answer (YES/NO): NO